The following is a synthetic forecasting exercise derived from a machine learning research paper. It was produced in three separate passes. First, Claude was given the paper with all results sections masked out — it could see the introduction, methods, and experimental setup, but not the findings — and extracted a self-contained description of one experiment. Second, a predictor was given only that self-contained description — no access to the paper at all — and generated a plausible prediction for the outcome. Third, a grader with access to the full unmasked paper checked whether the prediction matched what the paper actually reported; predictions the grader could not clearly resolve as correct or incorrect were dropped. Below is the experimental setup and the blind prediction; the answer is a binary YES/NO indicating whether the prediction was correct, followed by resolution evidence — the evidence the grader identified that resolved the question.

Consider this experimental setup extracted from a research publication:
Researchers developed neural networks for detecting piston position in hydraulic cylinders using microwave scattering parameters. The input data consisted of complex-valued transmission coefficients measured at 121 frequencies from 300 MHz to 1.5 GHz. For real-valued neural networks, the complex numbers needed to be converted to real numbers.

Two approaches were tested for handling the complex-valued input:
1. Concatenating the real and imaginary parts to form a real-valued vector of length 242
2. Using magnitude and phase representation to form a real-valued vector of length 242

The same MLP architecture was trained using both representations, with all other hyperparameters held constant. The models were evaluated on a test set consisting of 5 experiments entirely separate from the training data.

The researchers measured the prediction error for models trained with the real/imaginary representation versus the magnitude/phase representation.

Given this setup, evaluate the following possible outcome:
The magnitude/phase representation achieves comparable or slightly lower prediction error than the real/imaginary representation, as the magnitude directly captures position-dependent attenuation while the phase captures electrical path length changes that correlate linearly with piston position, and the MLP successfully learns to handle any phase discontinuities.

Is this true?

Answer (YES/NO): YES